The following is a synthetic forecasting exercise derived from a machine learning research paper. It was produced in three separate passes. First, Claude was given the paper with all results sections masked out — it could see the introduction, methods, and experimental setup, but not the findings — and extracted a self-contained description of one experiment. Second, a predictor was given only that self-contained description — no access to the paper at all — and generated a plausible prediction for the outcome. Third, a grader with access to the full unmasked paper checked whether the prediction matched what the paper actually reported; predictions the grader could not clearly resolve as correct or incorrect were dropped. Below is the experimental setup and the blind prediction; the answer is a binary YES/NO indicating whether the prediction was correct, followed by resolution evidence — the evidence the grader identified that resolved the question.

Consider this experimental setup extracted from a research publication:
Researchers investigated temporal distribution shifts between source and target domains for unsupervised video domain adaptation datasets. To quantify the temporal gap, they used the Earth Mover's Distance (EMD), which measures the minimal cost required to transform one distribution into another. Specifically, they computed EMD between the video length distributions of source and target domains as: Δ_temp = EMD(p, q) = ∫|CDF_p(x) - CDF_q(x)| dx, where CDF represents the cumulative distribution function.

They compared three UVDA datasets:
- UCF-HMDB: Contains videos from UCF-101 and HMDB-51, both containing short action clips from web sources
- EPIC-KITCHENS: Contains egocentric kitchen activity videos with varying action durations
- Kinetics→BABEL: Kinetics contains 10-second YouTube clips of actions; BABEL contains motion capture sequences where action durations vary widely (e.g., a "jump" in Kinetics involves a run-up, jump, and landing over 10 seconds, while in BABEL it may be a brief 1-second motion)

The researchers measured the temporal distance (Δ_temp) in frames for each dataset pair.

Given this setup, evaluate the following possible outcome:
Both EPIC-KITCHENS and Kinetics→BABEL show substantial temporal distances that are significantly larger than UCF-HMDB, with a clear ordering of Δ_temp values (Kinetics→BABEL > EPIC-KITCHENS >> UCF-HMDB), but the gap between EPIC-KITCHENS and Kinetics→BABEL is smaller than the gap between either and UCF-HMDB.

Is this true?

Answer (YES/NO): NO